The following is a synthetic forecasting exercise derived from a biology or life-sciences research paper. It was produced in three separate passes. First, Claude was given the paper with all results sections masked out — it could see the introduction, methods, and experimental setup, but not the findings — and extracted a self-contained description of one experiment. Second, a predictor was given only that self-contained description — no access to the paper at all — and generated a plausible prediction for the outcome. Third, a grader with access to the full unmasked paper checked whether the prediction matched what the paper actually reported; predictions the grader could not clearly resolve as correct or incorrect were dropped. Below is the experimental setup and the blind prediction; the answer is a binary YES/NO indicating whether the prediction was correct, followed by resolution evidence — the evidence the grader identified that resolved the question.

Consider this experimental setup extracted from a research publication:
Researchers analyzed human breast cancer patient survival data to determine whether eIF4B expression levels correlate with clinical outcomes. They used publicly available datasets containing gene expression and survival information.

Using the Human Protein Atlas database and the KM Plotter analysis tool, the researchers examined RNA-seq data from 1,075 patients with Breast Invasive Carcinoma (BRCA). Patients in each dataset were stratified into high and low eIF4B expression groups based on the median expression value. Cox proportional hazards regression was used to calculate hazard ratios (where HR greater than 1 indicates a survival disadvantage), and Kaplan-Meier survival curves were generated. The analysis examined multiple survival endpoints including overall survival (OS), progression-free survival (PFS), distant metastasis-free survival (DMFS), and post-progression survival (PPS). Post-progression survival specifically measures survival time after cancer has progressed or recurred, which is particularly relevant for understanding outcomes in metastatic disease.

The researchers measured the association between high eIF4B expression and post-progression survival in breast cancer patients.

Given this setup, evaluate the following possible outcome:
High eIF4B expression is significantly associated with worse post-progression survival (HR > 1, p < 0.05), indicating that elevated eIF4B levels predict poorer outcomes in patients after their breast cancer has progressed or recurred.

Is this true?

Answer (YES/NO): NO